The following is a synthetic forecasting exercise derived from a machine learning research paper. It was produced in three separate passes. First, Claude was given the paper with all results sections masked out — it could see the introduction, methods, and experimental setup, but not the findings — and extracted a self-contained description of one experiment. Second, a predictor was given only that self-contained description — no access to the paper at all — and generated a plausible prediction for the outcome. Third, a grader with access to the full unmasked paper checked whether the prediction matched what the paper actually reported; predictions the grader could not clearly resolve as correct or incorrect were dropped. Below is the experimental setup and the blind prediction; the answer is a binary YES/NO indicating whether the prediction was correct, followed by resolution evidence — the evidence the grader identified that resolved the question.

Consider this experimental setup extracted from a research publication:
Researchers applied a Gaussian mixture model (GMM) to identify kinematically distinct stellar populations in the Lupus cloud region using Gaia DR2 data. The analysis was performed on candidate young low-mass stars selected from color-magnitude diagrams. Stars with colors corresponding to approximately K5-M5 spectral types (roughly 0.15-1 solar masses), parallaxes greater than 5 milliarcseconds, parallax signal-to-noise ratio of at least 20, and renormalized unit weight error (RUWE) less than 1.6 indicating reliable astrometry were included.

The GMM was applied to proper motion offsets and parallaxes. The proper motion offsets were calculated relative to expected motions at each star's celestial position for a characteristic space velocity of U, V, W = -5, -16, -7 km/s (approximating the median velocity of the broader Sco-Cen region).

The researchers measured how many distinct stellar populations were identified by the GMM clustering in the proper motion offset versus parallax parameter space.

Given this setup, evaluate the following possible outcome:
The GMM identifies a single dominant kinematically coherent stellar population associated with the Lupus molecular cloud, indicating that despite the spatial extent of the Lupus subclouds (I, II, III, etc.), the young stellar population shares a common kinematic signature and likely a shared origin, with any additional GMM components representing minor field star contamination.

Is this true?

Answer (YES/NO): NO